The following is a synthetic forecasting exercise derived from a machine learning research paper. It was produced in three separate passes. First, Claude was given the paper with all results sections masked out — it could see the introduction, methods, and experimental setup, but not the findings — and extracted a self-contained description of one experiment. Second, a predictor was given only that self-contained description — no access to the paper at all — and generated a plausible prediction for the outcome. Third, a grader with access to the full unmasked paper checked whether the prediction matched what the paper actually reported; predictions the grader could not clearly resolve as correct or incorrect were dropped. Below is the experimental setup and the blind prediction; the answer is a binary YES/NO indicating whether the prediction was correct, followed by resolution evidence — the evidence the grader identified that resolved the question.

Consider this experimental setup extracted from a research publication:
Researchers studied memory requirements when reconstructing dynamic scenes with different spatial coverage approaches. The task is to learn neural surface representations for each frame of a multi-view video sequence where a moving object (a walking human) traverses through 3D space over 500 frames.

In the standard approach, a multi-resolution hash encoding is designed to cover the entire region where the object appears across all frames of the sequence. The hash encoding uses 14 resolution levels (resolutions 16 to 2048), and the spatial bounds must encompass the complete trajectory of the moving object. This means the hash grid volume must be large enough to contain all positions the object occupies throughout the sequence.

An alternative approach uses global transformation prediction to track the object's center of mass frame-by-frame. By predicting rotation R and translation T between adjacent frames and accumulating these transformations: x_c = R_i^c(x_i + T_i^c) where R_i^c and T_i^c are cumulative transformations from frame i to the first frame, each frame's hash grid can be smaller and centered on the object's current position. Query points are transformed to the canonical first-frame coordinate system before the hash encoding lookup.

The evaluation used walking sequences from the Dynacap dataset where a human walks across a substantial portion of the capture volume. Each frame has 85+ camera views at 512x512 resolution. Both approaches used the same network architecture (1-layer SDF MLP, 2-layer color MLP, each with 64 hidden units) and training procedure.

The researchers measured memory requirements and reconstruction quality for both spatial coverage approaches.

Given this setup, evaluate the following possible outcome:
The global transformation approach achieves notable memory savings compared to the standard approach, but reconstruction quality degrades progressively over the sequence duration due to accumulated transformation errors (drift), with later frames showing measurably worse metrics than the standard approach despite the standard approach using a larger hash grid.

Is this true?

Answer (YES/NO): NO